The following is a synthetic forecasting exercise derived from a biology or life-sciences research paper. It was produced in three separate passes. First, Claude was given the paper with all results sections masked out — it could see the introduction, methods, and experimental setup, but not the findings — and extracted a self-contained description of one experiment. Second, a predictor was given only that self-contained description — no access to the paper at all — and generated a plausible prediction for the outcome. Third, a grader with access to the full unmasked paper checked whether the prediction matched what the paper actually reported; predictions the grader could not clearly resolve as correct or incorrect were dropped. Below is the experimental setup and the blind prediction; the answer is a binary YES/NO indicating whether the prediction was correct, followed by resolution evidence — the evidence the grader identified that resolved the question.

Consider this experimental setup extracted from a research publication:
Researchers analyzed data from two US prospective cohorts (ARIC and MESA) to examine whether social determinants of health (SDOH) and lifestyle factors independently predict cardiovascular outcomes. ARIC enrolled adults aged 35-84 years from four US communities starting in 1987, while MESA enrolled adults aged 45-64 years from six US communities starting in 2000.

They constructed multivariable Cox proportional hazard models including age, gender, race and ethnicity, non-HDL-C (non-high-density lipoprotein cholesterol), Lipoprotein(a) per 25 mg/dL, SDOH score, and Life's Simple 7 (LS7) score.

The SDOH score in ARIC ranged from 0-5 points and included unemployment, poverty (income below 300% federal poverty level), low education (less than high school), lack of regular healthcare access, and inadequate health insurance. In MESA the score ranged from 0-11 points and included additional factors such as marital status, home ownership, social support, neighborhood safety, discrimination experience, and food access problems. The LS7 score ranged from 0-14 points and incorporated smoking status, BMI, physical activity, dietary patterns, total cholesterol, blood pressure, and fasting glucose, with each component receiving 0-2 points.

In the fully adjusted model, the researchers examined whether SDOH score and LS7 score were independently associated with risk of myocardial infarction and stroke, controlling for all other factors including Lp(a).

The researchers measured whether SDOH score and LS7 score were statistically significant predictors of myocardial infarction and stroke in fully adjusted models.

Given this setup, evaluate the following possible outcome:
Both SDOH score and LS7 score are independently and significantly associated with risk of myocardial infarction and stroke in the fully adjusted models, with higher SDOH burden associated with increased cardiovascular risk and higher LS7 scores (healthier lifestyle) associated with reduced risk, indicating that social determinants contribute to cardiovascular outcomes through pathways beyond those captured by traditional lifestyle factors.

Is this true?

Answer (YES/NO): NO